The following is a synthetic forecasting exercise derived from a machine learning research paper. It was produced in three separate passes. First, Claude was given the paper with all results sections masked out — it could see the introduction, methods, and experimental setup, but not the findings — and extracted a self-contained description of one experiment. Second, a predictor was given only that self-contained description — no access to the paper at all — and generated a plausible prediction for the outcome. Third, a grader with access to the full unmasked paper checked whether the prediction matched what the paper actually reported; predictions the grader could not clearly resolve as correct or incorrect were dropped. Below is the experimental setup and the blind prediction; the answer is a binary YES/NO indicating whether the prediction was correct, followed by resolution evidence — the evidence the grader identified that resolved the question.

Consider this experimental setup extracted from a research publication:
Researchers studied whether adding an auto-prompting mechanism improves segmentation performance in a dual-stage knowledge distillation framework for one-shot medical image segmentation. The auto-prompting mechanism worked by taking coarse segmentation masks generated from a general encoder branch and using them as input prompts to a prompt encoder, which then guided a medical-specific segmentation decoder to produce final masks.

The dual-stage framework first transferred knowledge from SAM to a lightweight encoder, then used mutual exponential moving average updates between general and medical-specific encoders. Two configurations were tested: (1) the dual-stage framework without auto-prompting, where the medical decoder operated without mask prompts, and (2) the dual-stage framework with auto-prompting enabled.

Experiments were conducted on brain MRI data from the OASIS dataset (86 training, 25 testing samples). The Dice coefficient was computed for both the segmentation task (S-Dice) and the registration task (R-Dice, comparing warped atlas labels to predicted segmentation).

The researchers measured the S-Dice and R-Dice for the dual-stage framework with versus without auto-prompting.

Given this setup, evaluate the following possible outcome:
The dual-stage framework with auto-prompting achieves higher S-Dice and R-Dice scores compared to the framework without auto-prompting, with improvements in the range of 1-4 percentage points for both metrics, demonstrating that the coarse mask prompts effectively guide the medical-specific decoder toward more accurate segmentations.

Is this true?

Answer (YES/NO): YES